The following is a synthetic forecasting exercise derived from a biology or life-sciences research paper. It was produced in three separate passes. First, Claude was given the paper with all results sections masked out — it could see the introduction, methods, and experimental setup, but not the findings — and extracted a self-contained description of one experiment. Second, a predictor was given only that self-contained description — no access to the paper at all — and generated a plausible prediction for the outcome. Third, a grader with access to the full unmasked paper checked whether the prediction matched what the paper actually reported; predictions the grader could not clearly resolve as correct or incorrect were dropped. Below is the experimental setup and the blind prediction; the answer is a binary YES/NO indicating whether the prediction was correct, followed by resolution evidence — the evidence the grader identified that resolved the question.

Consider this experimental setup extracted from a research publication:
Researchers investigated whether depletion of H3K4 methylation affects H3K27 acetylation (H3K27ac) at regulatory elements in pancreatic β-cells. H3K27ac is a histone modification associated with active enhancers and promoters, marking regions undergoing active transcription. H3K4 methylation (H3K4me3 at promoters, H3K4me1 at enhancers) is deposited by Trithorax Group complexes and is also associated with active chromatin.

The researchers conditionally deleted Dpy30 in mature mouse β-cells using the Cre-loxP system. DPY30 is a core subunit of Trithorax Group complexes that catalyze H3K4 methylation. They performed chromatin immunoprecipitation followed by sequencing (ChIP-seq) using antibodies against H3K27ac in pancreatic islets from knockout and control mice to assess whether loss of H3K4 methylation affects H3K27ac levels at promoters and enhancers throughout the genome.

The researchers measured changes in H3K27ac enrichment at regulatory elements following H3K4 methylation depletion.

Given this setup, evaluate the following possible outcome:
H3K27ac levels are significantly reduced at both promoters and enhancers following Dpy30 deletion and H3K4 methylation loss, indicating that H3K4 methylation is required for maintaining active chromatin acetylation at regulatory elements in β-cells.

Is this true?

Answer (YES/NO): YES